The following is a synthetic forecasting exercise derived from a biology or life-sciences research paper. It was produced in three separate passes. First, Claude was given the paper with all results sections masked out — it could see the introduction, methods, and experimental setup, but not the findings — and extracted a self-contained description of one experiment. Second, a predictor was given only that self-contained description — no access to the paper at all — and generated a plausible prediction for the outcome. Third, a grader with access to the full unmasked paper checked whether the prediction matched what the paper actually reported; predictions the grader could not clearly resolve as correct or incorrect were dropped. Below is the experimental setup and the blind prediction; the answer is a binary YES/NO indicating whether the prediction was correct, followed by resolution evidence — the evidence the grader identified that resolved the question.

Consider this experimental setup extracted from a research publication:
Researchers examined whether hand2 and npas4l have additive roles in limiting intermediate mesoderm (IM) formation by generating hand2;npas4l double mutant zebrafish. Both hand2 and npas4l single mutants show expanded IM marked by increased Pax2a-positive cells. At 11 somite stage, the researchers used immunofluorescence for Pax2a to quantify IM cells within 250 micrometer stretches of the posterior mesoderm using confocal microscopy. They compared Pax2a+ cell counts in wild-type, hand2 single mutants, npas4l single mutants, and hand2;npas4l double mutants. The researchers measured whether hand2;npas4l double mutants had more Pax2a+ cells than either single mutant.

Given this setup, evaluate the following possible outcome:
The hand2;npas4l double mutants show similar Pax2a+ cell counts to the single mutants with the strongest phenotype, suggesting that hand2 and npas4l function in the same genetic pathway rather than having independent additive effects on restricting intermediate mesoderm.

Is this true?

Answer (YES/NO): NO